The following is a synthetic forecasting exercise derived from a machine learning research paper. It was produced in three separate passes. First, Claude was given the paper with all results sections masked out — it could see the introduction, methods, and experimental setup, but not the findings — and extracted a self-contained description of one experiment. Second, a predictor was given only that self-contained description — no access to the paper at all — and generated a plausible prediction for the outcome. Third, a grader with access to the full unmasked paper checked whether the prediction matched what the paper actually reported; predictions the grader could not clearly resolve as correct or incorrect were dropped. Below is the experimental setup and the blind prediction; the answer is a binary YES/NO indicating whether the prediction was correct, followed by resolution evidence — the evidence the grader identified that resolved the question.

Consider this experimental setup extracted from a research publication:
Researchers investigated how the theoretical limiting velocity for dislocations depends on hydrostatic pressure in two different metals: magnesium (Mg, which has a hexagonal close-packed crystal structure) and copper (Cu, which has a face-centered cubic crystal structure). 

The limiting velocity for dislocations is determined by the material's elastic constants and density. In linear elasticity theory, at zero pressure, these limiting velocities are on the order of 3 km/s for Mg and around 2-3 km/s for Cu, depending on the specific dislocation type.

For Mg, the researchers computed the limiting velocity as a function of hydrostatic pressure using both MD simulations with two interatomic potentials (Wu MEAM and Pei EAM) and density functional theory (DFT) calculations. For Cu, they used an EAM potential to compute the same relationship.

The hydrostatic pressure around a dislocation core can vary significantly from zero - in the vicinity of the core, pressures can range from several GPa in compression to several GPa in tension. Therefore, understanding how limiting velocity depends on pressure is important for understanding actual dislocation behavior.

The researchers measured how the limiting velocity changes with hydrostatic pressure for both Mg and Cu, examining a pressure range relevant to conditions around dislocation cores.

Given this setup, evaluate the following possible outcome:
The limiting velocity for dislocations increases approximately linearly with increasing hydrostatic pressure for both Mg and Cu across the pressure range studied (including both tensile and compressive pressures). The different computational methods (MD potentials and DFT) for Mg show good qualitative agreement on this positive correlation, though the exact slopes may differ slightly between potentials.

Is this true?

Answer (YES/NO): NO